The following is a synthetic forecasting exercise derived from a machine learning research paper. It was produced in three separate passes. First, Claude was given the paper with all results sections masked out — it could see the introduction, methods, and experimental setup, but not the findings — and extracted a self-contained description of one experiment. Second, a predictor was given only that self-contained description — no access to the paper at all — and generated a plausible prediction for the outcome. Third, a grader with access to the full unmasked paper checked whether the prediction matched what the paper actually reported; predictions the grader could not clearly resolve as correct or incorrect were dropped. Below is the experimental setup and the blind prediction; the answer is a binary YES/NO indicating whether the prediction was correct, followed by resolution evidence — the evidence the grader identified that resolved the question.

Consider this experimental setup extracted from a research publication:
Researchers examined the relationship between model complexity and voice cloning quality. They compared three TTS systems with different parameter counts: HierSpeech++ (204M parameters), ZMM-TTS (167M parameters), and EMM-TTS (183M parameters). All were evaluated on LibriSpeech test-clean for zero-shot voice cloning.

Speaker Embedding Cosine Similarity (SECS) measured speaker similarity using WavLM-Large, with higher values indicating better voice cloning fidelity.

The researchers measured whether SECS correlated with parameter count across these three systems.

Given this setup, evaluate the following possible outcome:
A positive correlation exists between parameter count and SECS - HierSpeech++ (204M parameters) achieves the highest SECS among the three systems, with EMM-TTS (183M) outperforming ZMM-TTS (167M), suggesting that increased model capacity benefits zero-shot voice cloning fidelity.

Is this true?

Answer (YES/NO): NO